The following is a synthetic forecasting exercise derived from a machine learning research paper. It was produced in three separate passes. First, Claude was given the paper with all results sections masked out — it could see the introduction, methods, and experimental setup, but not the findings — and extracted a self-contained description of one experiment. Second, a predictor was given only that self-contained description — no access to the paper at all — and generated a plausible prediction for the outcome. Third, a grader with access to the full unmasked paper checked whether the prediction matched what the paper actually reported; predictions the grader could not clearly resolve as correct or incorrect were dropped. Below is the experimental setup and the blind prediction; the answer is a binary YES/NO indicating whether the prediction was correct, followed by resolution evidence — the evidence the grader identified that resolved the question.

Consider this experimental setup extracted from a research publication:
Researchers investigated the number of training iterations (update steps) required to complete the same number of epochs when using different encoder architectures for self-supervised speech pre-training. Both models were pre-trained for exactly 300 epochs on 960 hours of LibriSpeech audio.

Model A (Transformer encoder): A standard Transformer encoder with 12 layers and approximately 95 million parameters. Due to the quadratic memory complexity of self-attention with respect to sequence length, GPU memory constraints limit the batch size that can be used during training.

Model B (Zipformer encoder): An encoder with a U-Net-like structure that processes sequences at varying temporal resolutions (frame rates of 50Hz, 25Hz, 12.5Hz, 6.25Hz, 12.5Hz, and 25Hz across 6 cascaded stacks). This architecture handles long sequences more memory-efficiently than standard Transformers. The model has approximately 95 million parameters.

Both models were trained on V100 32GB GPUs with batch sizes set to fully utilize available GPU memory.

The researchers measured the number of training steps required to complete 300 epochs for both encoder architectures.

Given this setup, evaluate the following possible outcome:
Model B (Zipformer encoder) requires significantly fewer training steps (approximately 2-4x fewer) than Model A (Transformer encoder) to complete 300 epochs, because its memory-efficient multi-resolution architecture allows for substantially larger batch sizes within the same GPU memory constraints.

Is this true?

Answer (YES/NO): NO